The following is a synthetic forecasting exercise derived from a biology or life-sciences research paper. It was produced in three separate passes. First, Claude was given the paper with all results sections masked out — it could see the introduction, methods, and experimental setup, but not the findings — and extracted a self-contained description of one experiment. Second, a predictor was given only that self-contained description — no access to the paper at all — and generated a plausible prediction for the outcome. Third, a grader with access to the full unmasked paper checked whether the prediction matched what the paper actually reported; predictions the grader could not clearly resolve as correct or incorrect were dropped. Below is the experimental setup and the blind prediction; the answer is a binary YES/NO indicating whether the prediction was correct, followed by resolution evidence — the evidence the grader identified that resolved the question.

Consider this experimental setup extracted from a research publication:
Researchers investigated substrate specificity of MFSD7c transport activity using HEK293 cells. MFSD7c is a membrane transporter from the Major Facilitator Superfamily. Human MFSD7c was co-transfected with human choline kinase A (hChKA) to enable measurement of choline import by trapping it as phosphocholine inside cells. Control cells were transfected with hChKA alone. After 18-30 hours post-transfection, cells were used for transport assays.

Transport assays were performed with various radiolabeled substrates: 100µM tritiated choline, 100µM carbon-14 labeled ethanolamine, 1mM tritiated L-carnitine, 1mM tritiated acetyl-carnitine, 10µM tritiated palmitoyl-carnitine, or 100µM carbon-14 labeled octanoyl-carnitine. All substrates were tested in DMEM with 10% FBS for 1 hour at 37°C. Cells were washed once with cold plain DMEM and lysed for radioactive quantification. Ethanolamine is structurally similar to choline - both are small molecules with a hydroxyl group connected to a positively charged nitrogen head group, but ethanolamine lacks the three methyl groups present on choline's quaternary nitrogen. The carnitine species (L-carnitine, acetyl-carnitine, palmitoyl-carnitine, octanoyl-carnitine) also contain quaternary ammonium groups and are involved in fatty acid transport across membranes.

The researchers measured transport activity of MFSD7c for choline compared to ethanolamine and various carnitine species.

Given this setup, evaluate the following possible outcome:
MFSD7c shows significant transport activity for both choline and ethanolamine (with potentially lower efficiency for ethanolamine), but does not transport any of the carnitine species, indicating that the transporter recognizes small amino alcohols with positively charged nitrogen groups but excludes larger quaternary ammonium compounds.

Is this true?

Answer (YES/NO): NO